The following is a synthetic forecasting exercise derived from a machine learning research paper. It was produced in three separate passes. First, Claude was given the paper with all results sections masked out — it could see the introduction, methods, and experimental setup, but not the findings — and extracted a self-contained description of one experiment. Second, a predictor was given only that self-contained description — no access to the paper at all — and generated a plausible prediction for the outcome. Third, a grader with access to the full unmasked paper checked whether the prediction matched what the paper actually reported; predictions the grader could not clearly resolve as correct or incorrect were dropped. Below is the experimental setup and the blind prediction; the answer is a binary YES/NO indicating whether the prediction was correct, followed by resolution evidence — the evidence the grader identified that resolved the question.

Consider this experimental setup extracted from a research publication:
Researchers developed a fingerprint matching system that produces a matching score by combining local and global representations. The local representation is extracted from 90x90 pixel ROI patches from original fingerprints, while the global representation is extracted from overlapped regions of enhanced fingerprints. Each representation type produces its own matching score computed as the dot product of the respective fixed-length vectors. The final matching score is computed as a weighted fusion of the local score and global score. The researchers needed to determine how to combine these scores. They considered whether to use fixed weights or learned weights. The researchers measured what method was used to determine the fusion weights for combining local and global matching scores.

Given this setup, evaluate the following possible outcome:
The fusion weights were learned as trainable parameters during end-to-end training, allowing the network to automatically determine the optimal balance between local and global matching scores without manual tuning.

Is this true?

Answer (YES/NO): NO